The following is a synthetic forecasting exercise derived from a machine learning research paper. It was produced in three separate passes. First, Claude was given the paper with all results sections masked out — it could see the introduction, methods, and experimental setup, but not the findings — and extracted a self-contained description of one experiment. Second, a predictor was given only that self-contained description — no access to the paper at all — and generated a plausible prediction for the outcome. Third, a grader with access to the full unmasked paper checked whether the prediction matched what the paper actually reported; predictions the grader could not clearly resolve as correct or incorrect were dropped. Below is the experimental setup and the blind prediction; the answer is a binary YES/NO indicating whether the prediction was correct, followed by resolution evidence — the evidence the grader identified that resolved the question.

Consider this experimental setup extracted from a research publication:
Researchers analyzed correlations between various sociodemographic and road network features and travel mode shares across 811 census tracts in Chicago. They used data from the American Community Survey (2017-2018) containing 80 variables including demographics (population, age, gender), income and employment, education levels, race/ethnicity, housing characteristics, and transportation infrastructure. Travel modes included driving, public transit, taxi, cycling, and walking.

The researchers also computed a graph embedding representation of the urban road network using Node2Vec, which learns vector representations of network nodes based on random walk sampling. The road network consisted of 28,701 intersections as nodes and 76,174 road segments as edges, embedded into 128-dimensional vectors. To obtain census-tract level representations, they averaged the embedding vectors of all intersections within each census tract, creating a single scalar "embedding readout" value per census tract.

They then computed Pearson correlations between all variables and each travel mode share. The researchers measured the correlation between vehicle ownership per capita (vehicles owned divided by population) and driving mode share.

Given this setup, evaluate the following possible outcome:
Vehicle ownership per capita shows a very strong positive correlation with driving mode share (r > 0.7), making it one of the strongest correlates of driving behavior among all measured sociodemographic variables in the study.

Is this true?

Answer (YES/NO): NO